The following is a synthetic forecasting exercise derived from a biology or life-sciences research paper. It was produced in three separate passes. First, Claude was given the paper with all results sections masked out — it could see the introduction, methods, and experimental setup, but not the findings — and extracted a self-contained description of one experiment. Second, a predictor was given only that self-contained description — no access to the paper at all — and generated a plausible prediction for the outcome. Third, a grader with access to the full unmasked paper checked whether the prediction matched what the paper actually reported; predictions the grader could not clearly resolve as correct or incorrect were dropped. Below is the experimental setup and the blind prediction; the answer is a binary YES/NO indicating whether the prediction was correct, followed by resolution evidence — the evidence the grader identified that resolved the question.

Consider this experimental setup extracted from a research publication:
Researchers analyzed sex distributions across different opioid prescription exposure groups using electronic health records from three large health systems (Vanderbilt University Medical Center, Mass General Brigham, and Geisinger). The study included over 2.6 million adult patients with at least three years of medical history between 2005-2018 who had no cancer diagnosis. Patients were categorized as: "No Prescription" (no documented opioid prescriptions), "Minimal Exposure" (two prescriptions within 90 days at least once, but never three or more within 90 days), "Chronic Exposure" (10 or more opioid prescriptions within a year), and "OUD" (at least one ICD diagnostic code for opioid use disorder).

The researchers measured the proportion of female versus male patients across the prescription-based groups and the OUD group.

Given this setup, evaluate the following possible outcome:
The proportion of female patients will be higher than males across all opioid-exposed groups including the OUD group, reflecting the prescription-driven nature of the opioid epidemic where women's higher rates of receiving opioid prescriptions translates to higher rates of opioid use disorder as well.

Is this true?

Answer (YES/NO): NO